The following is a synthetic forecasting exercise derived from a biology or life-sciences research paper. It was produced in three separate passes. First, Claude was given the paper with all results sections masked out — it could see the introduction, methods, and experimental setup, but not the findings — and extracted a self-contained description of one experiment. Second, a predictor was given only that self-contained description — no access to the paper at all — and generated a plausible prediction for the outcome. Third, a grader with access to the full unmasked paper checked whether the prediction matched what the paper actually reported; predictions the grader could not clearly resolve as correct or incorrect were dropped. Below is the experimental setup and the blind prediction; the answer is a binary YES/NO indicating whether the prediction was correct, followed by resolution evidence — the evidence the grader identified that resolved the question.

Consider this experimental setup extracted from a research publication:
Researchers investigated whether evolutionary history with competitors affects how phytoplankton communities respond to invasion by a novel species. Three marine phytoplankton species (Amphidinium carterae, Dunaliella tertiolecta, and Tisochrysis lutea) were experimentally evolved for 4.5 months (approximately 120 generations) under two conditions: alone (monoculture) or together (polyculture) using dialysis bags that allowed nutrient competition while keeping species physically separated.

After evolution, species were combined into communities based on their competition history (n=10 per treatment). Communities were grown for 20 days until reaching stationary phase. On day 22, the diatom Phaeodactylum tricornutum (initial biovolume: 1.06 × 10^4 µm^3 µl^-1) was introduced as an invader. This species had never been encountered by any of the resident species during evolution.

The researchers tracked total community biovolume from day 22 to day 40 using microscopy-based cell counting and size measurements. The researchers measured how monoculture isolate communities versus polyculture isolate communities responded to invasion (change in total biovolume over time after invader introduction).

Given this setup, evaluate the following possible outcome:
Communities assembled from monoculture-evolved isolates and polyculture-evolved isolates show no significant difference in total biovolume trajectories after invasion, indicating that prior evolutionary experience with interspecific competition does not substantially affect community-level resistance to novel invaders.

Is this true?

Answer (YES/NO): NO